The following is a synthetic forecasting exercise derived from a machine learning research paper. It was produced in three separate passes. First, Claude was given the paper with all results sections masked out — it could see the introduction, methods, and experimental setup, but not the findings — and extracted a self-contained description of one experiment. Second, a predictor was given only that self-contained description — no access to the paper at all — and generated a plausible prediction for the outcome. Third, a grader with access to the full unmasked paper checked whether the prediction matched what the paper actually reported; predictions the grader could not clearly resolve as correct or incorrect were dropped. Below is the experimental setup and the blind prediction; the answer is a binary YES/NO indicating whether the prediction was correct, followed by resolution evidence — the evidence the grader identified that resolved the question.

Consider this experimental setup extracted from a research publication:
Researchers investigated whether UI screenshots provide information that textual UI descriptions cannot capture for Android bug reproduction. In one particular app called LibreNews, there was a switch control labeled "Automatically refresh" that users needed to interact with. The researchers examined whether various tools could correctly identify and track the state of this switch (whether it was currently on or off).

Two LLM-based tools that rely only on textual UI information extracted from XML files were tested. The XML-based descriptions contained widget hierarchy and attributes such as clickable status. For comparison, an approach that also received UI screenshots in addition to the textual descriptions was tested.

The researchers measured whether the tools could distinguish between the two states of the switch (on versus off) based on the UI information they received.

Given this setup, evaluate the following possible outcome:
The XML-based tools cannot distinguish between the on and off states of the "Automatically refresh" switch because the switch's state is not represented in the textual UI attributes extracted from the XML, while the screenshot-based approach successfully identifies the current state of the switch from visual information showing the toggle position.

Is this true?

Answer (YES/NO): YES